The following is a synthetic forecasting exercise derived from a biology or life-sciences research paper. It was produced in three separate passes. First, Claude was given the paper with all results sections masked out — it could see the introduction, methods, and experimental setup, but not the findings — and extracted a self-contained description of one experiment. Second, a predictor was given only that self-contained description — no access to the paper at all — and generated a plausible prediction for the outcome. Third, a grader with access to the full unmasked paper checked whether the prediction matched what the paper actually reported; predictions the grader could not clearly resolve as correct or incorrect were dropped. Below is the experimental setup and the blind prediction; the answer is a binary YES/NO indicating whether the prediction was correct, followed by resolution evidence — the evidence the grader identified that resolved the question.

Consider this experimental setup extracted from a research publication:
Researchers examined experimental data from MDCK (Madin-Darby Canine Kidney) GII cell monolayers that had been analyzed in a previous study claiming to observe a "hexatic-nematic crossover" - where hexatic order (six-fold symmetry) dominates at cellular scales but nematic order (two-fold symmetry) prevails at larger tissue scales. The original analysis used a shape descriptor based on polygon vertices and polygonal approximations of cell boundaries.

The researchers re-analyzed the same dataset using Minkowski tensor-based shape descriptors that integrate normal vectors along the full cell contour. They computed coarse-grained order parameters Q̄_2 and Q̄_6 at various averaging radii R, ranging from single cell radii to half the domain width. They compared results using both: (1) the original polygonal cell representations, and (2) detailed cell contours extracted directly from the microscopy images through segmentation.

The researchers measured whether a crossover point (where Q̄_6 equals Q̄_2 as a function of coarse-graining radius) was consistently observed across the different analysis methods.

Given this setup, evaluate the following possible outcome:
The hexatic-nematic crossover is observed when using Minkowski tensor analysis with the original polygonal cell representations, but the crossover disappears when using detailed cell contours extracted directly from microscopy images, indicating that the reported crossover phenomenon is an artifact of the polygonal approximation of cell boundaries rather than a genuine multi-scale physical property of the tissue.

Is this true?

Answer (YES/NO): NO